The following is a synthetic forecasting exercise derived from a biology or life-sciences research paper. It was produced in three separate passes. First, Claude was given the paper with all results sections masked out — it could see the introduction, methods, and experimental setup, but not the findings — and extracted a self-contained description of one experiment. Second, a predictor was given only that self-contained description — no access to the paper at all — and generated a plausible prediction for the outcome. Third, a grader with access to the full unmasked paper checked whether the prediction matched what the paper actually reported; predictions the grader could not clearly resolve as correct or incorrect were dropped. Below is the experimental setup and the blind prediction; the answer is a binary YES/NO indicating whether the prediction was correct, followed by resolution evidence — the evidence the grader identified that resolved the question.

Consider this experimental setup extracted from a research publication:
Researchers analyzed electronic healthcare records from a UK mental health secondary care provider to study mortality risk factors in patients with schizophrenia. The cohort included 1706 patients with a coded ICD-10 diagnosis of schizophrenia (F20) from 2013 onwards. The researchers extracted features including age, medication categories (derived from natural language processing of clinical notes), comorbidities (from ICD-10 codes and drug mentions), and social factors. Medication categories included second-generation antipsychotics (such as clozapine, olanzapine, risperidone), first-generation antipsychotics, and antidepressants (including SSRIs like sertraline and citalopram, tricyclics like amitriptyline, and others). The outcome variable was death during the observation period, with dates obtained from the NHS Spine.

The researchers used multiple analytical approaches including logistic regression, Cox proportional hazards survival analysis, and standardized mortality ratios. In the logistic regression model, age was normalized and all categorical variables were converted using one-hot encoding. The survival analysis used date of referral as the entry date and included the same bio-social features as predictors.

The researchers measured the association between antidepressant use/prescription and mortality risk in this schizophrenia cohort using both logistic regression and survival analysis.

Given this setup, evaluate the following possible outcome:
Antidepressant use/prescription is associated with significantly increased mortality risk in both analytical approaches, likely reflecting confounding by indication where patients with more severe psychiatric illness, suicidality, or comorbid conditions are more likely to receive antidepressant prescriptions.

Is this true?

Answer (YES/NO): NO